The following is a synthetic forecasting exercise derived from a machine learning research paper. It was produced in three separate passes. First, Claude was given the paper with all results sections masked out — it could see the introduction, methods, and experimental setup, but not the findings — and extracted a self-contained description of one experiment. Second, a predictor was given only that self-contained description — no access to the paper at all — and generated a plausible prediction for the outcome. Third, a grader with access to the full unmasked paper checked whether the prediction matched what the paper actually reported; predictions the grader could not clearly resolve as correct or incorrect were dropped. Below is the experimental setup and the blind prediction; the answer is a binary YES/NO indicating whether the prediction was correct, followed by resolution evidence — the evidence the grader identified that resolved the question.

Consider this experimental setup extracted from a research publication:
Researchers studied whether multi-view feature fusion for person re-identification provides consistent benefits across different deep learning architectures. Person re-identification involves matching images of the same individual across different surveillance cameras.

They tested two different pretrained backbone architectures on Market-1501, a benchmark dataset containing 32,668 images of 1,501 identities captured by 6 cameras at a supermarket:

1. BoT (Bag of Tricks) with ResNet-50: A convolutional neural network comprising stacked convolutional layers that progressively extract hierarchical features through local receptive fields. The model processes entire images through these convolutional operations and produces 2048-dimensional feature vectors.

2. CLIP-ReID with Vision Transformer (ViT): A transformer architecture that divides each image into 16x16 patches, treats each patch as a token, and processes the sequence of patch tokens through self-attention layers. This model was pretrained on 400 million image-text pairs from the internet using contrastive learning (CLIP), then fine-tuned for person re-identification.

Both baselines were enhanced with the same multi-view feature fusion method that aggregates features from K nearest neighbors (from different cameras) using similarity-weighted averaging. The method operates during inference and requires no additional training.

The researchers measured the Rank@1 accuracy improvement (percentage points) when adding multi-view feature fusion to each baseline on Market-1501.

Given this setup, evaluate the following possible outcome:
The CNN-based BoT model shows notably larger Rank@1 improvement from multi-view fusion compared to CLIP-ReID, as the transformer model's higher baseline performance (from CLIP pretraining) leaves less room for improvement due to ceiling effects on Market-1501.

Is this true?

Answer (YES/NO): NO